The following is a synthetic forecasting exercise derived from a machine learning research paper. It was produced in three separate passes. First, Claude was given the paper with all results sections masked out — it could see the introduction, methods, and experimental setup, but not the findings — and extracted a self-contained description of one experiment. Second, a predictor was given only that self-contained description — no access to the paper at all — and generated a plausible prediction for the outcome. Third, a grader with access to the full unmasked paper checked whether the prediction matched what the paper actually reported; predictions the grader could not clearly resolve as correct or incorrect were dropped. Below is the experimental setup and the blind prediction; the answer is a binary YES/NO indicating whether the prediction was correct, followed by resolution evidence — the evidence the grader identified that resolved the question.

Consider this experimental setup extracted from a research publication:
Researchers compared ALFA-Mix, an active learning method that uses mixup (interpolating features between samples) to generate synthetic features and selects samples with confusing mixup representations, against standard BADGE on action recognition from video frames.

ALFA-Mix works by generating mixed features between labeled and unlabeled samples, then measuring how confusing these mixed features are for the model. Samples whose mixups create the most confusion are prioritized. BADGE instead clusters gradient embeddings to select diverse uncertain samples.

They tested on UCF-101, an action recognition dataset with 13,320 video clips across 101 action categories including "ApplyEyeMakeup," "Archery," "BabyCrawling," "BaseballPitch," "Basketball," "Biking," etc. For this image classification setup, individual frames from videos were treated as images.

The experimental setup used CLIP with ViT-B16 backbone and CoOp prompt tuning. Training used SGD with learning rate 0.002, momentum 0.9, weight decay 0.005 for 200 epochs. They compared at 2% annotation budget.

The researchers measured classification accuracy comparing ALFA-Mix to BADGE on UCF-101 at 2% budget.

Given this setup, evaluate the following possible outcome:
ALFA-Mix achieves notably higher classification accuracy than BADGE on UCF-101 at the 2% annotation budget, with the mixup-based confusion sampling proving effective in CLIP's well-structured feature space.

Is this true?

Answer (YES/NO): YES